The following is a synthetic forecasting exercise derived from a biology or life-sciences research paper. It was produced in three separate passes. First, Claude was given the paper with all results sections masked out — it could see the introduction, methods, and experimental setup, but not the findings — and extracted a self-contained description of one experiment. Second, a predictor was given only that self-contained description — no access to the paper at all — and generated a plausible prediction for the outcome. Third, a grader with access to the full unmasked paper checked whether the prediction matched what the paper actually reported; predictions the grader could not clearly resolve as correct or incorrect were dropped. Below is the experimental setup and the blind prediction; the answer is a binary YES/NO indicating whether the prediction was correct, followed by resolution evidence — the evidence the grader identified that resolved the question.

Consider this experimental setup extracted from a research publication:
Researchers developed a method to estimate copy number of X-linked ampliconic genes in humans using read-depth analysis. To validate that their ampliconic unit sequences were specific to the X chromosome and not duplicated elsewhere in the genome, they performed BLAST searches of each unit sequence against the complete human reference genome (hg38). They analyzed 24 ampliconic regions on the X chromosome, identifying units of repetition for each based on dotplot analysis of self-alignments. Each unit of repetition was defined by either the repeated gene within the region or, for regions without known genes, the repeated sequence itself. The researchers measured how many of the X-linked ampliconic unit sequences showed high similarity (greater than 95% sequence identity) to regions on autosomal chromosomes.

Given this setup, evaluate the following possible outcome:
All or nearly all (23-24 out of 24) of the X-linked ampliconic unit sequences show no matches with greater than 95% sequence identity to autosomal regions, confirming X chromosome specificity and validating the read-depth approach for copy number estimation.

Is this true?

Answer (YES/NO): YES